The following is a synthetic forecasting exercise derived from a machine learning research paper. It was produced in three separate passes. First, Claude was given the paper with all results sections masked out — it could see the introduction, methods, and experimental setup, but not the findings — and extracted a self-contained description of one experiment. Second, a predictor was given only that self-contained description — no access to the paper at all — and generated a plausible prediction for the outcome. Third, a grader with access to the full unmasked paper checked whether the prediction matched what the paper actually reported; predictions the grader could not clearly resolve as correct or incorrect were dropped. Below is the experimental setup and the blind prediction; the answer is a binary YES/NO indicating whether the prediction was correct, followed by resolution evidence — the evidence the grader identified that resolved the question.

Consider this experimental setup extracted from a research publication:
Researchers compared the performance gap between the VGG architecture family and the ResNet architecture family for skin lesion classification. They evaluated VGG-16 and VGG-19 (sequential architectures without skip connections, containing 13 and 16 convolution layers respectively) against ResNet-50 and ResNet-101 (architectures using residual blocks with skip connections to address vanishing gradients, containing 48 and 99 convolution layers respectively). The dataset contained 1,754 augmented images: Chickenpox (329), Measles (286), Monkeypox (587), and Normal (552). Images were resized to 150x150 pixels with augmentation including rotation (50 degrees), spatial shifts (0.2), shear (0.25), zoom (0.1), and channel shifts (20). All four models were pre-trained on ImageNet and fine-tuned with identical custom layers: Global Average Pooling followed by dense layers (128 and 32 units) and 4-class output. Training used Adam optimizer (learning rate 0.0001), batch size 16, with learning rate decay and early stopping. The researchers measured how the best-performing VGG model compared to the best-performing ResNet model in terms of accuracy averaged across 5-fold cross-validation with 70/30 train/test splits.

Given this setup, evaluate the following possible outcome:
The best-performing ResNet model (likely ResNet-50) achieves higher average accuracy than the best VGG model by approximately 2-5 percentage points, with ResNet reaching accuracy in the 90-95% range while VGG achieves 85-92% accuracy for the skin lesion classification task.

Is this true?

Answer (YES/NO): NO